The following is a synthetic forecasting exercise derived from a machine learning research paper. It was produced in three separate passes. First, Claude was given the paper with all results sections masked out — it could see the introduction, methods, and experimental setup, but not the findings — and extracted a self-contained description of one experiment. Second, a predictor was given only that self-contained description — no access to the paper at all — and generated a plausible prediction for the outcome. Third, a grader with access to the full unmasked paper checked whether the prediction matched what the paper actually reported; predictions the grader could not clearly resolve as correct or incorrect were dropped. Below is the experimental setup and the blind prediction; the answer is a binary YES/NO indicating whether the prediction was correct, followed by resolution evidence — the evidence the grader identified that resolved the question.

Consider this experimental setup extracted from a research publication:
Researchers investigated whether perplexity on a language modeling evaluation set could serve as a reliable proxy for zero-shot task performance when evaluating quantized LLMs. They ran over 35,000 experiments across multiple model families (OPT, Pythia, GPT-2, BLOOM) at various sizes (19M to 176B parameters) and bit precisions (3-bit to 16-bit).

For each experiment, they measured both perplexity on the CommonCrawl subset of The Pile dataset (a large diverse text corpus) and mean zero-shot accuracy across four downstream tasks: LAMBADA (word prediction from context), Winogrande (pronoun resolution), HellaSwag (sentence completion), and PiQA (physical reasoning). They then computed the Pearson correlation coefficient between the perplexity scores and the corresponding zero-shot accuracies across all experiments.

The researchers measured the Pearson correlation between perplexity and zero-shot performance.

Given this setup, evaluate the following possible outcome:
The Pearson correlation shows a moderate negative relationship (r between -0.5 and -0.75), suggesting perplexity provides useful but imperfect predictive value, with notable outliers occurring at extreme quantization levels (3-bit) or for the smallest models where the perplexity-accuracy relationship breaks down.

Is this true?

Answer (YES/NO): NO